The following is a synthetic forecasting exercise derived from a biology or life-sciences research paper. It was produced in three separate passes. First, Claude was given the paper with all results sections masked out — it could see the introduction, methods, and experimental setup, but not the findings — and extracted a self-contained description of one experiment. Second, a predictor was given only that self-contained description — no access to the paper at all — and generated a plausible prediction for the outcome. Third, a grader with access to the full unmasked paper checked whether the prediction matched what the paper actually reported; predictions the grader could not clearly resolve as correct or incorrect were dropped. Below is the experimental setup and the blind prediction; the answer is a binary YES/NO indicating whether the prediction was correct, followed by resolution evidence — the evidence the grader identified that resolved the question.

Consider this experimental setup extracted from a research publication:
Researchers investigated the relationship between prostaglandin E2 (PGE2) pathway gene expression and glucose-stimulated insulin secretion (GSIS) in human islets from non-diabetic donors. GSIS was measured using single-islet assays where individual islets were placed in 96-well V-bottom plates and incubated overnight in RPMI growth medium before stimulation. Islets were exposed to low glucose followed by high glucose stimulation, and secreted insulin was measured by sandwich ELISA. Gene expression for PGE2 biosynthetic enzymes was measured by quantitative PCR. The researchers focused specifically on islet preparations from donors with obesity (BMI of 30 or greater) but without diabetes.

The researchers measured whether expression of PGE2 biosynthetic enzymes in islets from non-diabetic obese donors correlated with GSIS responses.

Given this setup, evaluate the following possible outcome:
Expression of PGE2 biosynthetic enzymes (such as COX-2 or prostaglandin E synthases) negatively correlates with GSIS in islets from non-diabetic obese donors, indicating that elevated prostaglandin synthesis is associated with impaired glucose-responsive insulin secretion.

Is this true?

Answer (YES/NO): NO